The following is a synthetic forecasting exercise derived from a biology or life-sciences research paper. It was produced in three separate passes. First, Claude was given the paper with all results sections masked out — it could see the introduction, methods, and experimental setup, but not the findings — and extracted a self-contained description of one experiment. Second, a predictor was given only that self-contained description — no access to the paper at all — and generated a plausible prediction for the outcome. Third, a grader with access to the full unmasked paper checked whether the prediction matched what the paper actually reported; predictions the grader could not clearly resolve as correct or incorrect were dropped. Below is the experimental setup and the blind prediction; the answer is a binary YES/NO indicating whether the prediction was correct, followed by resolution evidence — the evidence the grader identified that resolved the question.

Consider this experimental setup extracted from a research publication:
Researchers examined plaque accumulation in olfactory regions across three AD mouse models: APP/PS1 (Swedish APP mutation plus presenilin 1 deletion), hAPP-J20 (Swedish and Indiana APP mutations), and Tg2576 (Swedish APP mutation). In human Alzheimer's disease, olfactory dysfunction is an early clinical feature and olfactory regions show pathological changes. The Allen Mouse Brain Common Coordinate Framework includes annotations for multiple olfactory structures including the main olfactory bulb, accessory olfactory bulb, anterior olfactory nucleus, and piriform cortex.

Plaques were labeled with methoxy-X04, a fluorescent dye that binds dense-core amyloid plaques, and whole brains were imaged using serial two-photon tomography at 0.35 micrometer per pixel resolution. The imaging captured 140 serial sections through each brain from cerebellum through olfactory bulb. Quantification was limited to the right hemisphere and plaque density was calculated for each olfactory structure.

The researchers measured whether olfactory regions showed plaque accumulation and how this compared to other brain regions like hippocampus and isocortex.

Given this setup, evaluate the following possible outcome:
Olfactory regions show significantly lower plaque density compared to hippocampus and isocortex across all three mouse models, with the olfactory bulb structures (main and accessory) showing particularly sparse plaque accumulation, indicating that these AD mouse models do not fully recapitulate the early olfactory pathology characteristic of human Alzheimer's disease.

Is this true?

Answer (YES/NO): NO